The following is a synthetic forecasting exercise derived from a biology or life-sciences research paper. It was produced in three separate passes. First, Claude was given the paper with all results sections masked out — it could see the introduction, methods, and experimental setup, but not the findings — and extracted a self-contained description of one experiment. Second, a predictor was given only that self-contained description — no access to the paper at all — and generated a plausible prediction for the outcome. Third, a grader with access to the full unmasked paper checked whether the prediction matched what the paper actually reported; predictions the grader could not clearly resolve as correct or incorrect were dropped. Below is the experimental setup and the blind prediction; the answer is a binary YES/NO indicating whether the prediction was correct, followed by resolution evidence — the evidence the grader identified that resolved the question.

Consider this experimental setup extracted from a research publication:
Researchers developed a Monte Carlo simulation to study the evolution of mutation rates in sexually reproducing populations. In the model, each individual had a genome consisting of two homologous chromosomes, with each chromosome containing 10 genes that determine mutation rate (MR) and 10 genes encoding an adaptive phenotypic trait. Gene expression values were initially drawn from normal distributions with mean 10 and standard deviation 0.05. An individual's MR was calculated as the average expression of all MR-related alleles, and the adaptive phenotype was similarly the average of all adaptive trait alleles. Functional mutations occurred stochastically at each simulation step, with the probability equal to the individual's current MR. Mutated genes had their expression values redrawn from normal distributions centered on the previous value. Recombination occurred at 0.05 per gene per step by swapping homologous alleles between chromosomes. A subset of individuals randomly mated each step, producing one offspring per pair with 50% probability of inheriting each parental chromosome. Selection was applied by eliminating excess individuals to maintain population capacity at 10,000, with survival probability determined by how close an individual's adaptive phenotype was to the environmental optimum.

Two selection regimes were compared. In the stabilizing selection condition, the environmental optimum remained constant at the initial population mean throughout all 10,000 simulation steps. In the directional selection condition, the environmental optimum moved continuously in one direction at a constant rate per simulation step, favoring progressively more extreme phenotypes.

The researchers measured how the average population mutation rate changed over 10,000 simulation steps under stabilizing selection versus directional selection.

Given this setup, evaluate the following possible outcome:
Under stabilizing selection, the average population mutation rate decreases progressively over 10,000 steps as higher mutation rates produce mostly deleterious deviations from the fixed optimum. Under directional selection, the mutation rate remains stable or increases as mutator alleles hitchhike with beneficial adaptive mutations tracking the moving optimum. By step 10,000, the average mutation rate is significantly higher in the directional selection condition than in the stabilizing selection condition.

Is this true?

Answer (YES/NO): YES